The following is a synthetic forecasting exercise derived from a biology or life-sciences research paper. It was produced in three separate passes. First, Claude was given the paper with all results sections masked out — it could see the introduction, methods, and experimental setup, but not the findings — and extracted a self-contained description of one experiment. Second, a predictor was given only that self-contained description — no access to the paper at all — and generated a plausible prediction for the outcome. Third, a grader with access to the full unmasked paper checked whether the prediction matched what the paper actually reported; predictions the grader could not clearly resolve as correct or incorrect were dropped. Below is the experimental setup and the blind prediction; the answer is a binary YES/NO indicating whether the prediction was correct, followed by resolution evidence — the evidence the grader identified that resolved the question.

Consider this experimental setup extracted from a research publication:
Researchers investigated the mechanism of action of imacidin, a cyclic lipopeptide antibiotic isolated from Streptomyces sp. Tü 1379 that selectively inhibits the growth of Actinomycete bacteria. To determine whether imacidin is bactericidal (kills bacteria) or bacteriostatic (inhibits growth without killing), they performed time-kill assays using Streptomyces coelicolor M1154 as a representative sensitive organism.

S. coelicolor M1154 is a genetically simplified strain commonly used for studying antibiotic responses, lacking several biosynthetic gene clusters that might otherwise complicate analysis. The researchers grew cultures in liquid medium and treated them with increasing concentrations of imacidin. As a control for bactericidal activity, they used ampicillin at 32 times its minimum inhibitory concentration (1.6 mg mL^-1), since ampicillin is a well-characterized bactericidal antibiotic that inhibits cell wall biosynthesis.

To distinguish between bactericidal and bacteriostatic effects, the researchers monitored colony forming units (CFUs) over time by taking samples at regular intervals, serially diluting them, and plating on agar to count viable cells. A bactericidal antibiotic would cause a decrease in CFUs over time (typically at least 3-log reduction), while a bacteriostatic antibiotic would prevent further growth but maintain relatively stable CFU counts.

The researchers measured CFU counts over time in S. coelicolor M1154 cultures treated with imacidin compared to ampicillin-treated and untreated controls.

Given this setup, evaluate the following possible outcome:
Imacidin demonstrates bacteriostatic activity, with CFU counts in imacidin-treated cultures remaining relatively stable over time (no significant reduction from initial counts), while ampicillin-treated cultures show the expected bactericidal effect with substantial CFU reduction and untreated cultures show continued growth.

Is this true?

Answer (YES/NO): NO